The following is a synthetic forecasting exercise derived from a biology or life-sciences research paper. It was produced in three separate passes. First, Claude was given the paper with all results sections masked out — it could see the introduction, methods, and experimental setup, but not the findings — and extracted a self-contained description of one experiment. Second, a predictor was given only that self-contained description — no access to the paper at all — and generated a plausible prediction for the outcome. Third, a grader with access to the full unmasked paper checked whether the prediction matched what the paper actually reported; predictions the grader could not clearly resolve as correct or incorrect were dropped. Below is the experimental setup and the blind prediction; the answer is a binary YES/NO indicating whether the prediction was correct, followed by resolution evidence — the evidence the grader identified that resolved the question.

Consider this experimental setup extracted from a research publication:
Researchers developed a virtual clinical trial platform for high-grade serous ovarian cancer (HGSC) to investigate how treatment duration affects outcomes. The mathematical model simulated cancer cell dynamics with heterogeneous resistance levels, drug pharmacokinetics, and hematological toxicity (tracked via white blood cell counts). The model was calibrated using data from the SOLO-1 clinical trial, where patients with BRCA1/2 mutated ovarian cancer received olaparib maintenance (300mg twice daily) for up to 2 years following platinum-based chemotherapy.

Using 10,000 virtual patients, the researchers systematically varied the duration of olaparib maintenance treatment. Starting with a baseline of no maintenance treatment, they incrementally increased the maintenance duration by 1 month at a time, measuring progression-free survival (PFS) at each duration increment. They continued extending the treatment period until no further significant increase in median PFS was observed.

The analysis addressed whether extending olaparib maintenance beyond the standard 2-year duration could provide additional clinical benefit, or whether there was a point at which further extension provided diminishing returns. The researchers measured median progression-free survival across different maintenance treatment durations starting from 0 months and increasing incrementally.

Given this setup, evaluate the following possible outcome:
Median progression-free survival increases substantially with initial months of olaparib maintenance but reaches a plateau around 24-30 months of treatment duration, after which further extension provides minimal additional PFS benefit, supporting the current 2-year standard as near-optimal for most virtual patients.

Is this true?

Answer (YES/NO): YES